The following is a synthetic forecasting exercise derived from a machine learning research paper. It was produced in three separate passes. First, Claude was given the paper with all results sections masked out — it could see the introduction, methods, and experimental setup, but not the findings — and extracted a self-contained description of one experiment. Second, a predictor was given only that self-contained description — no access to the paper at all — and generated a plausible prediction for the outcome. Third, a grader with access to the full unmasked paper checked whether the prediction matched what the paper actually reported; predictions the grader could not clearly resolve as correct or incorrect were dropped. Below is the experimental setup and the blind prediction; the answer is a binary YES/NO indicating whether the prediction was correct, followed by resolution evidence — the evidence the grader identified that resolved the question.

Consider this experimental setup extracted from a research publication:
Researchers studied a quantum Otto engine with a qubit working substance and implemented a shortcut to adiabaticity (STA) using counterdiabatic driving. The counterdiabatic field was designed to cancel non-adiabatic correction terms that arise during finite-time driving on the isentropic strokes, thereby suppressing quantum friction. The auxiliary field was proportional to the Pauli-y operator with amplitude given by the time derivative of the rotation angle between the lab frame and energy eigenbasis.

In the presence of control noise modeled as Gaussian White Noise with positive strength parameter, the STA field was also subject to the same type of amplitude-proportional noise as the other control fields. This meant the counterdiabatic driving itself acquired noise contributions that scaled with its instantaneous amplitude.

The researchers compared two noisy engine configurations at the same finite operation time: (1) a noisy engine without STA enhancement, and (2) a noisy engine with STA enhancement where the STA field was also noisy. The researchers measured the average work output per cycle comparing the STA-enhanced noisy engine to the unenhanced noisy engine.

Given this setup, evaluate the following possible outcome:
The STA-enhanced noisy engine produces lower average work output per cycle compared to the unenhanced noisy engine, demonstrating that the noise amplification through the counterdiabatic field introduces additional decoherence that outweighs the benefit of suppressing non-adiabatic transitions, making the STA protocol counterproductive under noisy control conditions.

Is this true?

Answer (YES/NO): NO